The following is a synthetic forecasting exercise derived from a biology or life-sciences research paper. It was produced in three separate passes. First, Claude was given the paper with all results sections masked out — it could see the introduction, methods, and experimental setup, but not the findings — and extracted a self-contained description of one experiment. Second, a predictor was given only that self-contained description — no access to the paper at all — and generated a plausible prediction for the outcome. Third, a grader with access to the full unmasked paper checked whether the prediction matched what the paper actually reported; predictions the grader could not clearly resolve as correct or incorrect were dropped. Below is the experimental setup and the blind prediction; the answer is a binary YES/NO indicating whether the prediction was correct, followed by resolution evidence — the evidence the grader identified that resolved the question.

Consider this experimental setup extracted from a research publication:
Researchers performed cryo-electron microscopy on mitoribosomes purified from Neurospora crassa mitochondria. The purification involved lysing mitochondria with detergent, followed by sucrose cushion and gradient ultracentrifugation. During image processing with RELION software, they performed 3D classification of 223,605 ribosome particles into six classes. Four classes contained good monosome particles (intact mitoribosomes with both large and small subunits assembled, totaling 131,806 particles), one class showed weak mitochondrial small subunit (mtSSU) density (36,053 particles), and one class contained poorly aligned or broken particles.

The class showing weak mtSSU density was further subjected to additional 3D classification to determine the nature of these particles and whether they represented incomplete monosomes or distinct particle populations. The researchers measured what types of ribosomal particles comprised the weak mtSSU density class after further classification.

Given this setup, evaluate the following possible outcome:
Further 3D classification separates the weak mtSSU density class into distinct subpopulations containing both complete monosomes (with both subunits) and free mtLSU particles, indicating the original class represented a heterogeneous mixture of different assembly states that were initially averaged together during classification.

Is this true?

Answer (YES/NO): NO